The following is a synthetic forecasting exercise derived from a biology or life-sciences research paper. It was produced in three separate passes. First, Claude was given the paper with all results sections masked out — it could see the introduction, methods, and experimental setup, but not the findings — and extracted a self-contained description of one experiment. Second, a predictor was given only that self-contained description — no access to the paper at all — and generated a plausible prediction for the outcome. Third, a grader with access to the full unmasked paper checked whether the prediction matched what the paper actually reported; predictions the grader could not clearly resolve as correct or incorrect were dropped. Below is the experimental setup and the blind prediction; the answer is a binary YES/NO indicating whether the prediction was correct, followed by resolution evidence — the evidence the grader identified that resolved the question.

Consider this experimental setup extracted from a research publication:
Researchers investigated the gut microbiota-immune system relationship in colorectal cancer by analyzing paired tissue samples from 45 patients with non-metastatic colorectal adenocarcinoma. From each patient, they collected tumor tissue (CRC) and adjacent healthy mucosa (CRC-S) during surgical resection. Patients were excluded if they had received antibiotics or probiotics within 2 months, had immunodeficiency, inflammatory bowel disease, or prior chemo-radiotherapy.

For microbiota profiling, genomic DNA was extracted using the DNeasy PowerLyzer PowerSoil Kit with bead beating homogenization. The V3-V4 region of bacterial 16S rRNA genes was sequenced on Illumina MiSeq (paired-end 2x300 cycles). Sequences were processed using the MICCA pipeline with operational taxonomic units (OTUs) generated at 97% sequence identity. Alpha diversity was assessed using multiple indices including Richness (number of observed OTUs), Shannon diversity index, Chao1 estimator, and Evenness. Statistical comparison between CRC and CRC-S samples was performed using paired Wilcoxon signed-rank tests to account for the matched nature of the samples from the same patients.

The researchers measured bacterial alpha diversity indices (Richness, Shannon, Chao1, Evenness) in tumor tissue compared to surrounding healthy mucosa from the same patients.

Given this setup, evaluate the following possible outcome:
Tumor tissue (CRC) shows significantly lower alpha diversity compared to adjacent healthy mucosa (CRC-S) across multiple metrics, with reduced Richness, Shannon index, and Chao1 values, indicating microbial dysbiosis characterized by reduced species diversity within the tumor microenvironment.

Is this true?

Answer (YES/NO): NO